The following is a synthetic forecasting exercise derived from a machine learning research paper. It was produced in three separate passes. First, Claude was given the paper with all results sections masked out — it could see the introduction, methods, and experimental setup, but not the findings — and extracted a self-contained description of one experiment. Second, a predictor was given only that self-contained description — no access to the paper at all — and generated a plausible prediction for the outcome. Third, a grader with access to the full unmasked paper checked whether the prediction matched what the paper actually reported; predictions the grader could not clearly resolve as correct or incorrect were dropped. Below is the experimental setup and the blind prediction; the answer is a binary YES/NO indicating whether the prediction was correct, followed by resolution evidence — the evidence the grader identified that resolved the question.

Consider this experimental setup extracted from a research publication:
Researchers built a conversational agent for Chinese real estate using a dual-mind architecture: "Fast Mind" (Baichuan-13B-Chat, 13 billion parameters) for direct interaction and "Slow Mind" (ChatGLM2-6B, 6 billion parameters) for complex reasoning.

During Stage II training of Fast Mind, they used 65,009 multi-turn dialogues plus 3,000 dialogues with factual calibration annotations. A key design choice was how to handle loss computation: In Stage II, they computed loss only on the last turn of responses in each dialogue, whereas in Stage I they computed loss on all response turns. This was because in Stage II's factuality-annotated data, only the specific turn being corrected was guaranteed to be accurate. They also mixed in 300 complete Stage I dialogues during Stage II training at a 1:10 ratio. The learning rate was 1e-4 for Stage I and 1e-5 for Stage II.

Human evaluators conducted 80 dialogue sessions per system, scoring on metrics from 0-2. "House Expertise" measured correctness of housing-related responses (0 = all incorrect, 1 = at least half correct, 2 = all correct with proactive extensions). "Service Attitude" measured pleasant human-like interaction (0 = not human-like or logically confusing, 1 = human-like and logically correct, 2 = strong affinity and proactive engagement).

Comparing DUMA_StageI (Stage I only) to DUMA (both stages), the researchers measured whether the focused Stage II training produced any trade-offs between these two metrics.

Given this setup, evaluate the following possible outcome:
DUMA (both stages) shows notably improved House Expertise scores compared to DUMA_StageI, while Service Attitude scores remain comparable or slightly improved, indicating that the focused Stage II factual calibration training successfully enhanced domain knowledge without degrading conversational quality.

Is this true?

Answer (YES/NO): YES